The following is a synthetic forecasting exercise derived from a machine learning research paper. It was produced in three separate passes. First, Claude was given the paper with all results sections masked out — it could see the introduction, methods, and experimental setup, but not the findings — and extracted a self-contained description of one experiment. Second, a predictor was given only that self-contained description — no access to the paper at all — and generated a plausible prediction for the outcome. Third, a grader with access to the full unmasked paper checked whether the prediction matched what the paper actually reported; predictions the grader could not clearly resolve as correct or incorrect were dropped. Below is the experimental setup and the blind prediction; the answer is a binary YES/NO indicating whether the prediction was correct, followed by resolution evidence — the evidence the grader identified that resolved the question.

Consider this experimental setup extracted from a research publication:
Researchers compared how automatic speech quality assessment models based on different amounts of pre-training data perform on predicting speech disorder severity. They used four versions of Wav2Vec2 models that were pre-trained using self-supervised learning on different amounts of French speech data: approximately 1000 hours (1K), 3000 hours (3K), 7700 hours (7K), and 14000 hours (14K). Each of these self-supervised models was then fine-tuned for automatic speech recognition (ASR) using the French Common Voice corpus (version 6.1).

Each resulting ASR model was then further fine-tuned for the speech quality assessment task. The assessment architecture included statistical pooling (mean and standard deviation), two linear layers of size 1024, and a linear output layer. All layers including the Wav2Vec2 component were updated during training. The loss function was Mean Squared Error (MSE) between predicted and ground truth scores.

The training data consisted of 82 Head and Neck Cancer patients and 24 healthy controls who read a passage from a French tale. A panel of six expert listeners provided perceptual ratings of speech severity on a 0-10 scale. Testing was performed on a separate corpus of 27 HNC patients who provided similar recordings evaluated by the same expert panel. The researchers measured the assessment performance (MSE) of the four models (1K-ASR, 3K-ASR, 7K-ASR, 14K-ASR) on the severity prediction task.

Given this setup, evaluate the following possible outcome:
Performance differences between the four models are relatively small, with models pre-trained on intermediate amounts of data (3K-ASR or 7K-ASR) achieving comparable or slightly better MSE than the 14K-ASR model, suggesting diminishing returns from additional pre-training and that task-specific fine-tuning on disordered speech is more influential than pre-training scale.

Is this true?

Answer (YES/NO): YES